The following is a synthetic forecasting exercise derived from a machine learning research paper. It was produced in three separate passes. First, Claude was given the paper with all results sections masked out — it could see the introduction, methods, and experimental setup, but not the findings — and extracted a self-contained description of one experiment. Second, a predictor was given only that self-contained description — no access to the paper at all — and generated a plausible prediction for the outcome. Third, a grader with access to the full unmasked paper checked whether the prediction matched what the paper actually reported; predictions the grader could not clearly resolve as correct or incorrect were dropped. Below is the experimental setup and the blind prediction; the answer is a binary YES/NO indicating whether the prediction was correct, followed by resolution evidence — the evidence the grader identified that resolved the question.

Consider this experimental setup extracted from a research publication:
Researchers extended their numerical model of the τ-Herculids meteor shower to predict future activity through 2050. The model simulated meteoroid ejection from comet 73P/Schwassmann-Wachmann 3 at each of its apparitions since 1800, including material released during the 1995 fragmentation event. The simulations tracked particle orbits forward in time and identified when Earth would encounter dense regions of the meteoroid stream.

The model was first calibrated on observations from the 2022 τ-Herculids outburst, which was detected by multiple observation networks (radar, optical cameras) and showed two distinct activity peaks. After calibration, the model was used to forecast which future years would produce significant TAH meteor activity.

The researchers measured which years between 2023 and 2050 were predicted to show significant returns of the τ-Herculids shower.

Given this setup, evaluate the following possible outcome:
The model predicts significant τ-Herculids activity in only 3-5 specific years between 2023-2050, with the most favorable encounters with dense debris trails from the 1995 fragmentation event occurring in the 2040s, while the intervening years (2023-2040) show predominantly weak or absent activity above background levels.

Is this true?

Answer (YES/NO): NO